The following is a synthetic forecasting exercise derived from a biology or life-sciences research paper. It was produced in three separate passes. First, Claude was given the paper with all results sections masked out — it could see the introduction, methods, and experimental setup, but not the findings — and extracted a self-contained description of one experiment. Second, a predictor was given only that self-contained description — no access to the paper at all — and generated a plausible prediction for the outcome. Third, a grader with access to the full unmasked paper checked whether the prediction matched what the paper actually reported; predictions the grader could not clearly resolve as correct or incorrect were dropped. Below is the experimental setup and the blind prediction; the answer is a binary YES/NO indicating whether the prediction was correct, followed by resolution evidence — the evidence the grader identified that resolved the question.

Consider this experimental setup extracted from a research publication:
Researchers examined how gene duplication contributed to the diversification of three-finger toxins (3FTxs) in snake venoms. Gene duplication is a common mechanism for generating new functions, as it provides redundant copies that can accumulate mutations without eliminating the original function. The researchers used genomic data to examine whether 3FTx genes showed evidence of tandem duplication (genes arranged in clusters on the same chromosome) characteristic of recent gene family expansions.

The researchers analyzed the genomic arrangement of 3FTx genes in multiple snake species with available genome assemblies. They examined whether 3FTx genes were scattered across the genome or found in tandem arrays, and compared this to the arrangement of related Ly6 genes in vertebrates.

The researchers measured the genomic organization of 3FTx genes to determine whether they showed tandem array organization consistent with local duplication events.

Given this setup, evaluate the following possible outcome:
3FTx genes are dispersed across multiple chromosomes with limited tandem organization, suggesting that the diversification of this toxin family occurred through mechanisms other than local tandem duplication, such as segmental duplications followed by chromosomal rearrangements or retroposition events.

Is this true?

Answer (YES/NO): NO